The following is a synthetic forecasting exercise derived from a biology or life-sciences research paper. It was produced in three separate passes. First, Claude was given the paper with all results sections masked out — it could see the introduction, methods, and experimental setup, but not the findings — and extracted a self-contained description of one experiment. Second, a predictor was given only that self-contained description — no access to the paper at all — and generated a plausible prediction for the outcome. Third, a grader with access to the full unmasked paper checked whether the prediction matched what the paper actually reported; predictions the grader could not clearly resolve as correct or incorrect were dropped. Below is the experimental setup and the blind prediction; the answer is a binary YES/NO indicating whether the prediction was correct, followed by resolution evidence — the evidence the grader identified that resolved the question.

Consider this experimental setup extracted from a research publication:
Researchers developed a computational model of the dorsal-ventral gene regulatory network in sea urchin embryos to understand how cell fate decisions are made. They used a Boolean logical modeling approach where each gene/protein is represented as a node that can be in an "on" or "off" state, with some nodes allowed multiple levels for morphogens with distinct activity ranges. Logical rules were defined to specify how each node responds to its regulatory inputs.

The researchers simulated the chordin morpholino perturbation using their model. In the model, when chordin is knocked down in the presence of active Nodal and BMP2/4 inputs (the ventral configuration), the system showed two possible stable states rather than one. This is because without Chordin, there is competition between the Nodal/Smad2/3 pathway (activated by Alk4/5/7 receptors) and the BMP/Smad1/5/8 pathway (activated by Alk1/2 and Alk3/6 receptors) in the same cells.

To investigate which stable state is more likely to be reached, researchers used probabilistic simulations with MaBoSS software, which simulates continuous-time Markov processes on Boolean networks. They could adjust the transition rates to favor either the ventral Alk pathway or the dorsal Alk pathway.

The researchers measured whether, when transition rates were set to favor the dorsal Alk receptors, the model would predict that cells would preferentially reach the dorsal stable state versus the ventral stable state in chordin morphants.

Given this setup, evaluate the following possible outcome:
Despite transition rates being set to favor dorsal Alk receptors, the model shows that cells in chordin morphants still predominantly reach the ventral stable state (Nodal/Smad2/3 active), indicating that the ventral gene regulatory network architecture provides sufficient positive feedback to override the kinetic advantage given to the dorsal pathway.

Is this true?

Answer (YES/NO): NO